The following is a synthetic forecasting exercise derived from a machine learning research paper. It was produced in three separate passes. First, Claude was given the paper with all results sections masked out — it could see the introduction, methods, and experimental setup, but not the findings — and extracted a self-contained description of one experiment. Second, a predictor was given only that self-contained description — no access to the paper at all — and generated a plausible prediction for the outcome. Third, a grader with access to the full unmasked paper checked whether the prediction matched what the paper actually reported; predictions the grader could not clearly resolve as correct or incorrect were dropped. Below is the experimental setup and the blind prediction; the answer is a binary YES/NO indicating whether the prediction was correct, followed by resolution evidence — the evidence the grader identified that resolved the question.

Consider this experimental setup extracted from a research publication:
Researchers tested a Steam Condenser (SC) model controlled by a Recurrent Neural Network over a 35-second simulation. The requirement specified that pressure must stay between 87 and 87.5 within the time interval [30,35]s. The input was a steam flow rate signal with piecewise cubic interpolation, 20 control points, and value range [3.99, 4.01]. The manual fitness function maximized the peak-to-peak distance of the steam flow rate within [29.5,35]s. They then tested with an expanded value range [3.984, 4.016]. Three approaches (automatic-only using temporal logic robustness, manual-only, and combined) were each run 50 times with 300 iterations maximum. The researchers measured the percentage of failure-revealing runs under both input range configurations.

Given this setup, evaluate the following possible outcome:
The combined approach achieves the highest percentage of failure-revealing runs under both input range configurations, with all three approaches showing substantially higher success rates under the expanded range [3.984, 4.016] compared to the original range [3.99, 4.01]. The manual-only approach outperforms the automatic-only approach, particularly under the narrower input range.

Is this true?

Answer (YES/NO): NO